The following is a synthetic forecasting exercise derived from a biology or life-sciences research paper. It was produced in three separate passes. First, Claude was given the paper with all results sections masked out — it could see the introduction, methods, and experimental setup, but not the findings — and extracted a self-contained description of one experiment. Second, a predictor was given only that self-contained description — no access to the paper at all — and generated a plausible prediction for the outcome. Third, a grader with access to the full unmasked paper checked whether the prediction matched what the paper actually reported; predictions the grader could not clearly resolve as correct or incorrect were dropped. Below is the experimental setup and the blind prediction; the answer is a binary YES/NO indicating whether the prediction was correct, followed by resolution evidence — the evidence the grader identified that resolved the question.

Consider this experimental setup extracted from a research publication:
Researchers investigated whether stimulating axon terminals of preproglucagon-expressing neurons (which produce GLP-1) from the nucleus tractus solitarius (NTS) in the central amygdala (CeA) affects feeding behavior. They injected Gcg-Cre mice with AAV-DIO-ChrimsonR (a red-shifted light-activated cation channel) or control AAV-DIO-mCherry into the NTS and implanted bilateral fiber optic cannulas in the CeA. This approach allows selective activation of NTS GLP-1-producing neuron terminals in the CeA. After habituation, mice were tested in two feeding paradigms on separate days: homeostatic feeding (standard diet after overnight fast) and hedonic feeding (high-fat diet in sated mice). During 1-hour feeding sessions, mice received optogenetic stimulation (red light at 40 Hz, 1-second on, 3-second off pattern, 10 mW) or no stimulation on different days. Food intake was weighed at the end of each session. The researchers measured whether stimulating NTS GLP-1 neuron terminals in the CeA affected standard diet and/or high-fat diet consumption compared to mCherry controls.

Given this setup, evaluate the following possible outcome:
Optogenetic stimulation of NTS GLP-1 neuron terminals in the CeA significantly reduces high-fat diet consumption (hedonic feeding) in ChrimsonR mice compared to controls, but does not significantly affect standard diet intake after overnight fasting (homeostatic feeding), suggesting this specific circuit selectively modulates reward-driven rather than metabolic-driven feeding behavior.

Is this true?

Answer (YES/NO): YES